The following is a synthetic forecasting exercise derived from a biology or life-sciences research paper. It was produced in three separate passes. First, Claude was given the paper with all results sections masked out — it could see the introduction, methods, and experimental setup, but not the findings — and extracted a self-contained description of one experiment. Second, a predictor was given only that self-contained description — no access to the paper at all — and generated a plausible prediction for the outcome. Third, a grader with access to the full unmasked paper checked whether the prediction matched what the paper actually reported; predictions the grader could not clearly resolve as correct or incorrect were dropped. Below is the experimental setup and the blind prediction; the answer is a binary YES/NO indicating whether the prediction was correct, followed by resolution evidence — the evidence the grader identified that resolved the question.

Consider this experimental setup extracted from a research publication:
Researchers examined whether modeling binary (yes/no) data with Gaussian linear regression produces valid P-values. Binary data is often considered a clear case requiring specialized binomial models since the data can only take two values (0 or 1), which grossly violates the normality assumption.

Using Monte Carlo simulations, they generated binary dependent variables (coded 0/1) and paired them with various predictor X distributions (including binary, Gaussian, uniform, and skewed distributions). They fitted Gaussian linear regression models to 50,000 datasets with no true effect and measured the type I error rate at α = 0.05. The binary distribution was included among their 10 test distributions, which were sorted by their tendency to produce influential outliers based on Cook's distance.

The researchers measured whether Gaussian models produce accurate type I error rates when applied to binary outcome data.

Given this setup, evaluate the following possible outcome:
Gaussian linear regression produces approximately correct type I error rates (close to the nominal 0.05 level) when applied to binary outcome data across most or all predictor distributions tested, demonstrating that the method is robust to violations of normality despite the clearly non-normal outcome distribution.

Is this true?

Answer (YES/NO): YES